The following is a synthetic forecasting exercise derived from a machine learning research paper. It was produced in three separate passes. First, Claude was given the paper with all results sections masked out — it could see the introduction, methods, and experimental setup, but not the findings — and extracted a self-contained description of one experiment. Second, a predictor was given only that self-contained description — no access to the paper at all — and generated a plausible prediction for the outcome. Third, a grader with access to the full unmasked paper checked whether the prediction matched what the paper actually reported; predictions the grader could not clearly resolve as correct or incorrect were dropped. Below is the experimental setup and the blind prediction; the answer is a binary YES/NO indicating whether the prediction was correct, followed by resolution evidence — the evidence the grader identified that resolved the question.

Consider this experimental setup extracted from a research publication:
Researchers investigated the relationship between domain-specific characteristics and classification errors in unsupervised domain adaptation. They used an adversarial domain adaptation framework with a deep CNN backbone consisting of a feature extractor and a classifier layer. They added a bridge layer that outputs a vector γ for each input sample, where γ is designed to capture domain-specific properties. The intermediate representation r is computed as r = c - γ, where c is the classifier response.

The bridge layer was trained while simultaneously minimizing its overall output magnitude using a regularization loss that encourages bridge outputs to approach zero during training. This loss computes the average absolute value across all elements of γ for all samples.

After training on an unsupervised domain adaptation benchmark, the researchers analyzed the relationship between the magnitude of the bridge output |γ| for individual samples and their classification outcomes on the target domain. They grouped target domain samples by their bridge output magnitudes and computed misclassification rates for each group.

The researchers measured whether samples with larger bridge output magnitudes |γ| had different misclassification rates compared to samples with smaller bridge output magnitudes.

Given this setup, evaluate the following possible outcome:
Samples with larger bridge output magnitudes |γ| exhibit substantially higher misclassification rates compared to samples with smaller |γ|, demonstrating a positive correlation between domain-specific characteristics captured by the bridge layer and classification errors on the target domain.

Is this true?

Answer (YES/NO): YES